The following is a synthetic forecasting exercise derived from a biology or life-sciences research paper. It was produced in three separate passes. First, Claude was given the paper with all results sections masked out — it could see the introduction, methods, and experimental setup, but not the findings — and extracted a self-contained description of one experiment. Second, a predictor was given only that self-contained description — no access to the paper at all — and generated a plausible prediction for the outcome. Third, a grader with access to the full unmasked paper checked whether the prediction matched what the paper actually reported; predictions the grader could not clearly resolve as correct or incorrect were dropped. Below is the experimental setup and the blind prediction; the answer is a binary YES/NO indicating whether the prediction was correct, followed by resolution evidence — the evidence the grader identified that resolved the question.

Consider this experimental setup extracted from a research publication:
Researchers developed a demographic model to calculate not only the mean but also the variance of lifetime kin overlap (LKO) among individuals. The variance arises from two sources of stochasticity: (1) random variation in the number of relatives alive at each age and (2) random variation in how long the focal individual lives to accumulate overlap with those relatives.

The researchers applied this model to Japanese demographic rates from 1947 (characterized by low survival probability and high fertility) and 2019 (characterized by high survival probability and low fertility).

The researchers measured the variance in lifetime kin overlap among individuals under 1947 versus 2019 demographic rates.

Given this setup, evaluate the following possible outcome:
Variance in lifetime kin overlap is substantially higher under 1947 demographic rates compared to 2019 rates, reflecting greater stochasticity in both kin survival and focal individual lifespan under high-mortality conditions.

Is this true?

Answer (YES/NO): YES